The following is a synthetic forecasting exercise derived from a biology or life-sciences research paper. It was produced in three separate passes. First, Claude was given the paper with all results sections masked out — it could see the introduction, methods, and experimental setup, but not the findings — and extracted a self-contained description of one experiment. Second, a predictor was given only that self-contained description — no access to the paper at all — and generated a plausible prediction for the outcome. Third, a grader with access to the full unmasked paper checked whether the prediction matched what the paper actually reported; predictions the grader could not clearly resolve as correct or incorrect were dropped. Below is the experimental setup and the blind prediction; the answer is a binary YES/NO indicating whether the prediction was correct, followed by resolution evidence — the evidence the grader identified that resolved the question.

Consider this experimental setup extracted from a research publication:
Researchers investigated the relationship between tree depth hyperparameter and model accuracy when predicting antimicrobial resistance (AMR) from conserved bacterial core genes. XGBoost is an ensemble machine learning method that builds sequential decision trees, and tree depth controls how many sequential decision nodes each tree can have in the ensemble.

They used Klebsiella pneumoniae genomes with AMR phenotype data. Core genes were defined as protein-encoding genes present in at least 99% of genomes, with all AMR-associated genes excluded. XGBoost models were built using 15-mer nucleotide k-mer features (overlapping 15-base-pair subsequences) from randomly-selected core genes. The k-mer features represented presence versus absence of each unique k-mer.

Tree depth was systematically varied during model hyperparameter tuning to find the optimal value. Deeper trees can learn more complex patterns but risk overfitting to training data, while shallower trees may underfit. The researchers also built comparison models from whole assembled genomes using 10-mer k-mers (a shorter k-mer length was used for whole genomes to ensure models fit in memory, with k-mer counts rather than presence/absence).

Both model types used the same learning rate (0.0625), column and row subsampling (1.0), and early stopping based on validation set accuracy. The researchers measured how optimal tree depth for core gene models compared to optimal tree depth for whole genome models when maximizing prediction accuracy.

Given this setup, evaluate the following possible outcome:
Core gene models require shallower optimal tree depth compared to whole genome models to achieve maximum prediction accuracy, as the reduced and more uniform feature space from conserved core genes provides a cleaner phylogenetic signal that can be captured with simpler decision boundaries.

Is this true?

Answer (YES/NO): NO